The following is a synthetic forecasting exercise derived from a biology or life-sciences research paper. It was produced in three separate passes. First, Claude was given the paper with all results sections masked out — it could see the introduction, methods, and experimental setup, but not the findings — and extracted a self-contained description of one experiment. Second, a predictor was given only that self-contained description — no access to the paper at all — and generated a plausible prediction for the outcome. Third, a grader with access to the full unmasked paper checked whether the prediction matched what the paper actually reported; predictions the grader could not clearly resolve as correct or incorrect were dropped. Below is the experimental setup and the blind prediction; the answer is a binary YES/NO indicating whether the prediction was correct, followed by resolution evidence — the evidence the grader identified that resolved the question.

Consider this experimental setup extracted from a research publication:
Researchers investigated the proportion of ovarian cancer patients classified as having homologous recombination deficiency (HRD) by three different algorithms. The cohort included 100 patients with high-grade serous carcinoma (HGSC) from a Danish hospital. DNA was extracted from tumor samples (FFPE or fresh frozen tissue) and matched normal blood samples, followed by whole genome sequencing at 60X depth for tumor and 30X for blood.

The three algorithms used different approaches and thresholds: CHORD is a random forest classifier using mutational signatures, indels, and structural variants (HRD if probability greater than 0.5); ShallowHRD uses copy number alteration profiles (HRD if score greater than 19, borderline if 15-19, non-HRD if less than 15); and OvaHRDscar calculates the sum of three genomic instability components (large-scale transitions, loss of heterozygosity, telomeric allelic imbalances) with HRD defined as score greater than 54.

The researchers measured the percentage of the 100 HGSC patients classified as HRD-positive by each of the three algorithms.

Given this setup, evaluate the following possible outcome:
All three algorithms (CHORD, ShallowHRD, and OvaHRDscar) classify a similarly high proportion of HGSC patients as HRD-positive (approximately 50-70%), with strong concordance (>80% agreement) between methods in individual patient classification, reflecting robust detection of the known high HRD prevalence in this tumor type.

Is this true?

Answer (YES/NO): NO